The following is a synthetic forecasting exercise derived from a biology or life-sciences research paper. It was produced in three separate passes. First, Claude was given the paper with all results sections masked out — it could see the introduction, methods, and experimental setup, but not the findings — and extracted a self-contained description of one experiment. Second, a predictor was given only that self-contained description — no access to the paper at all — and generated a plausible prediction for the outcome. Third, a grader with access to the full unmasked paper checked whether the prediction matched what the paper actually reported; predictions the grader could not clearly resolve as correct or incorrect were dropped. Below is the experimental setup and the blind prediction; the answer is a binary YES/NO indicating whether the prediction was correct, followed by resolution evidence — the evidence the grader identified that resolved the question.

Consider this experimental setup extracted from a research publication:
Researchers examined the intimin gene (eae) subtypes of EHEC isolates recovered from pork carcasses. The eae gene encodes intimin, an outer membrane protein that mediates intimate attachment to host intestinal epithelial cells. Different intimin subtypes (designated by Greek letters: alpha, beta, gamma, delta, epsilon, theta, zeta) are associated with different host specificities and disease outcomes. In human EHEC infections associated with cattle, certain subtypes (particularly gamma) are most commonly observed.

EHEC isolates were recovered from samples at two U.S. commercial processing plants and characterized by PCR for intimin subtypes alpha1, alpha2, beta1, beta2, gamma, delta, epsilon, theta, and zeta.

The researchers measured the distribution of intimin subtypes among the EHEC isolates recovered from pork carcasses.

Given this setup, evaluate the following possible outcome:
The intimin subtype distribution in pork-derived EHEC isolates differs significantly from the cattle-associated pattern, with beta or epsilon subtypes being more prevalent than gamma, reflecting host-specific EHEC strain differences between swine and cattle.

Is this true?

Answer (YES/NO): NO